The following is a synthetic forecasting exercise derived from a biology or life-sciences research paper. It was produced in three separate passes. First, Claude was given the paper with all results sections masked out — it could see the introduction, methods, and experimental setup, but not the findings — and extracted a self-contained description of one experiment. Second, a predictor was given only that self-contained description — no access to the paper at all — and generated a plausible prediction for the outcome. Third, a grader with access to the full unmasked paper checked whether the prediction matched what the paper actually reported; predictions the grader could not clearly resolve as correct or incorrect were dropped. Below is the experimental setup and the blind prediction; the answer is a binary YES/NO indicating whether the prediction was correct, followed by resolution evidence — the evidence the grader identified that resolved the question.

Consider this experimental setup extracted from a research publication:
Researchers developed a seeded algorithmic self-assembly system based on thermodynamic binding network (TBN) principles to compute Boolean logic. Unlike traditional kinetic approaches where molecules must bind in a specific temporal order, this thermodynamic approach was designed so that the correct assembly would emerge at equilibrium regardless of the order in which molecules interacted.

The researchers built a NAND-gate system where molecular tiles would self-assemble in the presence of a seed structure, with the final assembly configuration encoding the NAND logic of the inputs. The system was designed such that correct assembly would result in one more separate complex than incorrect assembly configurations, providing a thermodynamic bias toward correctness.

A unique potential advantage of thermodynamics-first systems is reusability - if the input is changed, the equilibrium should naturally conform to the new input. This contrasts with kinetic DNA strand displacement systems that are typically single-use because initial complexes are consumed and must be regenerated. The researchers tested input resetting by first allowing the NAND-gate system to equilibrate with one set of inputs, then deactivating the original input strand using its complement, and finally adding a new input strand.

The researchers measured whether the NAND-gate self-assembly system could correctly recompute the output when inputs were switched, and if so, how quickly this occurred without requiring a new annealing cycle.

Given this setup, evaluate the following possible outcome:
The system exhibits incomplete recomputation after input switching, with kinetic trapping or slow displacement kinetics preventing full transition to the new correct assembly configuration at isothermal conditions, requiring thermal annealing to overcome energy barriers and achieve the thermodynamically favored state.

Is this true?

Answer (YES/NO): NO